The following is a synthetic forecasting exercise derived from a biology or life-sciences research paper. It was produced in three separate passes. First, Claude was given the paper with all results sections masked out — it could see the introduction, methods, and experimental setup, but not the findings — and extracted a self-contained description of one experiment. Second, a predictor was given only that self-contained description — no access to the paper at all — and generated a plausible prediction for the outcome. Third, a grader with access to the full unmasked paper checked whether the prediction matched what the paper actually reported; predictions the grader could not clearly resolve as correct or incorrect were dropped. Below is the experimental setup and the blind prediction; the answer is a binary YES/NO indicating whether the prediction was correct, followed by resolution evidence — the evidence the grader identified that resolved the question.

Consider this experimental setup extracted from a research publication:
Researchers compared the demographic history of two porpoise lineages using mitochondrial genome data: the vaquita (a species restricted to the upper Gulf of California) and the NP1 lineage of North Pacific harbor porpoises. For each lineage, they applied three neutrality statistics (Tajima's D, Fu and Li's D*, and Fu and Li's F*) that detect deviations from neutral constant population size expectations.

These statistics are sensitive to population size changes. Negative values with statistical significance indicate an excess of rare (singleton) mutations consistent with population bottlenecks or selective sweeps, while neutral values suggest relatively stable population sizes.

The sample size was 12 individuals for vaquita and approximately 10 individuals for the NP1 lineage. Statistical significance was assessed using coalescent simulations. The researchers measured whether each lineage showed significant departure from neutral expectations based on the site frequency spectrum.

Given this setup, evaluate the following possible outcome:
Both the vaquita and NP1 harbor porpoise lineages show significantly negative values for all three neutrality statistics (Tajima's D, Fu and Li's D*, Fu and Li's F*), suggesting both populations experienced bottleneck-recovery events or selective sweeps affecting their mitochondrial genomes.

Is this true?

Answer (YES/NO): NO